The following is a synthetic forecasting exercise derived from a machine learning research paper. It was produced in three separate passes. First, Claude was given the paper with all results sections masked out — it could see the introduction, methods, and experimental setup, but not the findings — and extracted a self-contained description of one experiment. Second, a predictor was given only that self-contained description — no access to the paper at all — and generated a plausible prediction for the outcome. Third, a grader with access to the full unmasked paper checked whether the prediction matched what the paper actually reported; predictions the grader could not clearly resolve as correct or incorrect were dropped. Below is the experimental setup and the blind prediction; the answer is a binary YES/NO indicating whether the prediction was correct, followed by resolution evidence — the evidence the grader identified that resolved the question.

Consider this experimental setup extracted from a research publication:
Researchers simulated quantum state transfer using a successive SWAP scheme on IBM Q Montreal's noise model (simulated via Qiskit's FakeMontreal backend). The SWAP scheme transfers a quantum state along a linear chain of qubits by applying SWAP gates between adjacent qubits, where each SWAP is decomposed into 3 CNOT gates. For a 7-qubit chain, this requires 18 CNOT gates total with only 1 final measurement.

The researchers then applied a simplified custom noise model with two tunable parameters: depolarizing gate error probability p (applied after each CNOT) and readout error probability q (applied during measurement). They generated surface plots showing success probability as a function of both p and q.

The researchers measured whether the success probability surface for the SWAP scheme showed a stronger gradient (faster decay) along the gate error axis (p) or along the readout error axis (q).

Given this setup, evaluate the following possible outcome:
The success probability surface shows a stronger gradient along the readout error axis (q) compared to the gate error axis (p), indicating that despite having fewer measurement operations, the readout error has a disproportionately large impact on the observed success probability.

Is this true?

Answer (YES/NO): NO